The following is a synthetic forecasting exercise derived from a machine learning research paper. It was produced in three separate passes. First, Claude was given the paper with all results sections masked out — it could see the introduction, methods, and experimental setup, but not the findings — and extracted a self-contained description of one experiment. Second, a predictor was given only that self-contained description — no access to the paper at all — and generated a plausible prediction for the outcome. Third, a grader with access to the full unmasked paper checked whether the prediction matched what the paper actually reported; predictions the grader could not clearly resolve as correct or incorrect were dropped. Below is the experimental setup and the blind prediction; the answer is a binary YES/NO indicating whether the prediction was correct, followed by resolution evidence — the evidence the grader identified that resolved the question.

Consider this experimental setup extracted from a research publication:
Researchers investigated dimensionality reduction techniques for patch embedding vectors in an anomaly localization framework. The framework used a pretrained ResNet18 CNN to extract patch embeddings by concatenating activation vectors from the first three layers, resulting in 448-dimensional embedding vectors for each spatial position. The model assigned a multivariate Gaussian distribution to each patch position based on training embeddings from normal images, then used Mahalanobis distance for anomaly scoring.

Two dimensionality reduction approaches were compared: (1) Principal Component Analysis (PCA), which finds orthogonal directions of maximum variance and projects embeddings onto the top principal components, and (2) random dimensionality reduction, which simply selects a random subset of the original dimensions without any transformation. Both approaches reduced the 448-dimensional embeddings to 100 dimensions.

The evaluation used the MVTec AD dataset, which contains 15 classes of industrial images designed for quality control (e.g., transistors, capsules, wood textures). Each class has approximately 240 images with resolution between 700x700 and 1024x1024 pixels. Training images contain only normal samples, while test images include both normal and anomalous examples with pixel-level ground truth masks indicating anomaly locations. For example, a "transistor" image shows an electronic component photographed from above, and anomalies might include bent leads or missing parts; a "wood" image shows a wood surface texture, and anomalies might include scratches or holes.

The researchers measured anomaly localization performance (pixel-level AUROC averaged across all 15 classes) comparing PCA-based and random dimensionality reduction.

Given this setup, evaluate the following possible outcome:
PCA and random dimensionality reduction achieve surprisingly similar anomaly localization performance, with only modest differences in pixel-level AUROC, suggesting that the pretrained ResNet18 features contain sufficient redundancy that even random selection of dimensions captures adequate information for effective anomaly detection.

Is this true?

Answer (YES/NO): NO